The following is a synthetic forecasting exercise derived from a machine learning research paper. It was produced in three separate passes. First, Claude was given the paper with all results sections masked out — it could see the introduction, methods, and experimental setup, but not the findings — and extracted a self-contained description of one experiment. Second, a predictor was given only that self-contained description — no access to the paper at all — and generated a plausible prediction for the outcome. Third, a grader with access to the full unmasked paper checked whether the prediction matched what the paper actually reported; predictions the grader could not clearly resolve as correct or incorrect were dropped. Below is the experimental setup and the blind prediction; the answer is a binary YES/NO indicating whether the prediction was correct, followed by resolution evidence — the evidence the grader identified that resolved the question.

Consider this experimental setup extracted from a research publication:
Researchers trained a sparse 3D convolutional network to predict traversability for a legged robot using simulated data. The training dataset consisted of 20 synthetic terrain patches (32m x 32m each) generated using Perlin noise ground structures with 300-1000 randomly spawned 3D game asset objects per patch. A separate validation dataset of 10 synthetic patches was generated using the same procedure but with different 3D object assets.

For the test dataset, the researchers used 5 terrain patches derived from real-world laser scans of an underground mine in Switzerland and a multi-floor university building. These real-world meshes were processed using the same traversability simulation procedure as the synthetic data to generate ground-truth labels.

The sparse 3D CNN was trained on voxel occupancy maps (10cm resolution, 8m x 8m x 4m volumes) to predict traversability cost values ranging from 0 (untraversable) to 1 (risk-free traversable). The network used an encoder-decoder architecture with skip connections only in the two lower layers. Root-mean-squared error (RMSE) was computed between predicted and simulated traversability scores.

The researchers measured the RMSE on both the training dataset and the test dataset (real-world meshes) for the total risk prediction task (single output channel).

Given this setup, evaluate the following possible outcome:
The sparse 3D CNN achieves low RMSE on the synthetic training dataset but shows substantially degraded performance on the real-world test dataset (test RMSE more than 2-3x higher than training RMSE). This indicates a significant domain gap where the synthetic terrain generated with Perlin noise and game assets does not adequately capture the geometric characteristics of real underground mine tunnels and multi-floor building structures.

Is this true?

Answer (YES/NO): NO